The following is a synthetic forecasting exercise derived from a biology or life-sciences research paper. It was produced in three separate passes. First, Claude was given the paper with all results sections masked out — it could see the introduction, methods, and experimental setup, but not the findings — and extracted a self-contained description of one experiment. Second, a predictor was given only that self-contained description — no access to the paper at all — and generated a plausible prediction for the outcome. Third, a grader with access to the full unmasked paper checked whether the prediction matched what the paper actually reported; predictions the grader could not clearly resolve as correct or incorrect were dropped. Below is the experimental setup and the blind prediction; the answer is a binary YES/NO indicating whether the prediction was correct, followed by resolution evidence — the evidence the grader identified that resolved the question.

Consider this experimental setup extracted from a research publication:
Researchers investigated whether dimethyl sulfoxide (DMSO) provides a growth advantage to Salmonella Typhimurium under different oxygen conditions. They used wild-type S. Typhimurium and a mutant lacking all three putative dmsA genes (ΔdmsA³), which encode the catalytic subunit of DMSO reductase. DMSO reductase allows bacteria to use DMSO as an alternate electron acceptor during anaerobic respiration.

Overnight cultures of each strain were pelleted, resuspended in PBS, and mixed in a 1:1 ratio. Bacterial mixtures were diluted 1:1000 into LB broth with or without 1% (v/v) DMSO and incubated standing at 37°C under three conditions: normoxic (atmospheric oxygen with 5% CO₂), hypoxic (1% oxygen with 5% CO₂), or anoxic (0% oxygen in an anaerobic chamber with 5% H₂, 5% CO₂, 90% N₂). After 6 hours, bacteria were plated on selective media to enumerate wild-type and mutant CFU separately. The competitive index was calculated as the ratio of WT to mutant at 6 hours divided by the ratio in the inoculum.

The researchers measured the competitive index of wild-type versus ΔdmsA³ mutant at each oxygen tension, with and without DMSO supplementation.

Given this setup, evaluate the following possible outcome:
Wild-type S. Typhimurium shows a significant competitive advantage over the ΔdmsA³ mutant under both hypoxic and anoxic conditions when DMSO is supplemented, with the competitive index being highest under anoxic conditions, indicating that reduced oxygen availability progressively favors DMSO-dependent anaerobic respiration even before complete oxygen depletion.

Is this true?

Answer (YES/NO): NO